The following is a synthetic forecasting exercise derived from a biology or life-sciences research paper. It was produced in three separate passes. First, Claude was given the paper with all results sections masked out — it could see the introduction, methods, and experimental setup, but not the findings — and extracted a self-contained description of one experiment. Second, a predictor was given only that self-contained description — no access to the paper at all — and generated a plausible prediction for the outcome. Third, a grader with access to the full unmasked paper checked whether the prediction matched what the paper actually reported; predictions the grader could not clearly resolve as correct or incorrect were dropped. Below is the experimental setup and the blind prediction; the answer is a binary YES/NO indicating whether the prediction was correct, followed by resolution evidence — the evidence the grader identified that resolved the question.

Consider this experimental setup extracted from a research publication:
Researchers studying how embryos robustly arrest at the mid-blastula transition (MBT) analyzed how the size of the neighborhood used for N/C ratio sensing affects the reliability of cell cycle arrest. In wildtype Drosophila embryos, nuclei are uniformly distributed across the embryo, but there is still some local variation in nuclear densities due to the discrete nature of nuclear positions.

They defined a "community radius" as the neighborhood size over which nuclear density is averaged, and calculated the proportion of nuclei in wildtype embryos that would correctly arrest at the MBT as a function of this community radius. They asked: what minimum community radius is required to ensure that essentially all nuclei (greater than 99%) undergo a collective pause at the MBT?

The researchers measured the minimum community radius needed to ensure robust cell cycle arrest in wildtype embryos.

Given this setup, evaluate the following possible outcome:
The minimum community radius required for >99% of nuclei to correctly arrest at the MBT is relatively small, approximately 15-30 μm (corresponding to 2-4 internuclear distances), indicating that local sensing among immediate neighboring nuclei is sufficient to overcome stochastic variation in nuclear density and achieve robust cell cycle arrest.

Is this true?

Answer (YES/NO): NO